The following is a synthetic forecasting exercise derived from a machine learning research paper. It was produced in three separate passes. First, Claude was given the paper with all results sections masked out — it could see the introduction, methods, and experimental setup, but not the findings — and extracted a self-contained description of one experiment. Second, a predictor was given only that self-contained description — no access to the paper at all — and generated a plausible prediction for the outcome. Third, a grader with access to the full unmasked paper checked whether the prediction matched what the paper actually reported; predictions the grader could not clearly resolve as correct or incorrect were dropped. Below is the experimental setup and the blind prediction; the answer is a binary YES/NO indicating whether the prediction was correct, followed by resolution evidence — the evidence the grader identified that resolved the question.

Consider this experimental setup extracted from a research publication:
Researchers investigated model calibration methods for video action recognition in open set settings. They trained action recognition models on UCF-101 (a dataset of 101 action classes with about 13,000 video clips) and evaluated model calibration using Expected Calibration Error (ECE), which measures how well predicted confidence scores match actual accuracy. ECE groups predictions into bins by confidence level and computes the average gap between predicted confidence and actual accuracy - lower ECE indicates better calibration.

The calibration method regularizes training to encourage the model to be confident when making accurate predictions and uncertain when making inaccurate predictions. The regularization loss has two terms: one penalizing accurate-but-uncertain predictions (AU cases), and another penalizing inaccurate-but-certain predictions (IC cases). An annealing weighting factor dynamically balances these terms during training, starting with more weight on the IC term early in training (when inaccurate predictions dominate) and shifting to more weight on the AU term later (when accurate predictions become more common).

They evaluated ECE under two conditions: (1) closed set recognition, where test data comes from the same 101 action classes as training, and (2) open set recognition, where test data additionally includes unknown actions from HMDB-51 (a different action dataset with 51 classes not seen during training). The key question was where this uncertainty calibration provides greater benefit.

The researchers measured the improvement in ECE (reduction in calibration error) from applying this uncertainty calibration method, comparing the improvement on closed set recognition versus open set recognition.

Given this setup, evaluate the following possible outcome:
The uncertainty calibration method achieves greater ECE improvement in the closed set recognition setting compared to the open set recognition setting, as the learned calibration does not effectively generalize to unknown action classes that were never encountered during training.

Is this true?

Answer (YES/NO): NO